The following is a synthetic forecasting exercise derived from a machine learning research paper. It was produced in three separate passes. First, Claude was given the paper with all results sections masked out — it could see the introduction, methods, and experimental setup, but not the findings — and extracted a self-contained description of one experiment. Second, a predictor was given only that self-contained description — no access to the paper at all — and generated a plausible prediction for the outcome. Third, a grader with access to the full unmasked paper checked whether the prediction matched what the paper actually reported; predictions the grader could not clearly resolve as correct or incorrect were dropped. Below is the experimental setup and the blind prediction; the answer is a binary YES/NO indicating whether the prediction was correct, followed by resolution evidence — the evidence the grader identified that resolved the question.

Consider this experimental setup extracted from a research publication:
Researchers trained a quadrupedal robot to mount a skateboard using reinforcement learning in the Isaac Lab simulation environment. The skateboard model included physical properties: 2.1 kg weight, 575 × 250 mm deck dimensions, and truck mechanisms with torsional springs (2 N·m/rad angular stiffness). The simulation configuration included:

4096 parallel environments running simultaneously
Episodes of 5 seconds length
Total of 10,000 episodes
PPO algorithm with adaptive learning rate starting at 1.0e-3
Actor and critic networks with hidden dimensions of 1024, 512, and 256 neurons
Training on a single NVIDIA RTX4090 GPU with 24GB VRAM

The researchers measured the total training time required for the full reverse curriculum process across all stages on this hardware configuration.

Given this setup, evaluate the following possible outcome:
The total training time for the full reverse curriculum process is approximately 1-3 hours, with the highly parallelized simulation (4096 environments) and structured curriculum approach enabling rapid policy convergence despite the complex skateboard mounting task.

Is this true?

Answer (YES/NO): NO